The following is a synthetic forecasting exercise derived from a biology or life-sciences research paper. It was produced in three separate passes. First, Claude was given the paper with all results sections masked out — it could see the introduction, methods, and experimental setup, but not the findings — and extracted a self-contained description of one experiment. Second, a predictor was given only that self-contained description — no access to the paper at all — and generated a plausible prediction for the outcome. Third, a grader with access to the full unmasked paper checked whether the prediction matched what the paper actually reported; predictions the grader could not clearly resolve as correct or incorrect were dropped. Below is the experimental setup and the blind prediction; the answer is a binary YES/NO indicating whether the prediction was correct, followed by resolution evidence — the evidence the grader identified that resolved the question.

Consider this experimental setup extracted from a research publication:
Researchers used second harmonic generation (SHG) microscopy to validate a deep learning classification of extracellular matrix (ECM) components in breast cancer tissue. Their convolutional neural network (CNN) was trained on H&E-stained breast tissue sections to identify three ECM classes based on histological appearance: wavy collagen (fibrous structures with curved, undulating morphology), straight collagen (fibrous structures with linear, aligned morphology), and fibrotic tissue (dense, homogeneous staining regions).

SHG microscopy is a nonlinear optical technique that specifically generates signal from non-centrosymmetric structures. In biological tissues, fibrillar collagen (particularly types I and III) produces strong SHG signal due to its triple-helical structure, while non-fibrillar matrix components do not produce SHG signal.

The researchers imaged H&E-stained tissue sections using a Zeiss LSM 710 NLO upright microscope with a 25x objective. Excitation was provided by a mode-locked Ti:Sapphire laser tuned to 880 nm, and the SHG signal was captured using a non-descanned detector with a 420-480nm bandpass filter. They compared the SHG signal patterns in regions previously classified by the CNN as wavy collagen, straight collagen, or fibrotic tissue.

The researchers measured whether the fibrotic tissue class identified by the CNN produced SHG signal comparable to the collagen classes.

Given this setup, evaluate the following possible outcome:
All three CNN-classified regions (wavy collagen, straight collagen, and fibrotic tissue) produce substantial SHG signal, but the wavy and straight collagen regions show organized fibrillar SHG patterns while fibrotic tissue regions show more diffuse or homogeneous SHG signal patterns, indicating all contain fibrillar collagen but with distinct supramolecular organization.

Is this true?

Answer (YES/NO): NO